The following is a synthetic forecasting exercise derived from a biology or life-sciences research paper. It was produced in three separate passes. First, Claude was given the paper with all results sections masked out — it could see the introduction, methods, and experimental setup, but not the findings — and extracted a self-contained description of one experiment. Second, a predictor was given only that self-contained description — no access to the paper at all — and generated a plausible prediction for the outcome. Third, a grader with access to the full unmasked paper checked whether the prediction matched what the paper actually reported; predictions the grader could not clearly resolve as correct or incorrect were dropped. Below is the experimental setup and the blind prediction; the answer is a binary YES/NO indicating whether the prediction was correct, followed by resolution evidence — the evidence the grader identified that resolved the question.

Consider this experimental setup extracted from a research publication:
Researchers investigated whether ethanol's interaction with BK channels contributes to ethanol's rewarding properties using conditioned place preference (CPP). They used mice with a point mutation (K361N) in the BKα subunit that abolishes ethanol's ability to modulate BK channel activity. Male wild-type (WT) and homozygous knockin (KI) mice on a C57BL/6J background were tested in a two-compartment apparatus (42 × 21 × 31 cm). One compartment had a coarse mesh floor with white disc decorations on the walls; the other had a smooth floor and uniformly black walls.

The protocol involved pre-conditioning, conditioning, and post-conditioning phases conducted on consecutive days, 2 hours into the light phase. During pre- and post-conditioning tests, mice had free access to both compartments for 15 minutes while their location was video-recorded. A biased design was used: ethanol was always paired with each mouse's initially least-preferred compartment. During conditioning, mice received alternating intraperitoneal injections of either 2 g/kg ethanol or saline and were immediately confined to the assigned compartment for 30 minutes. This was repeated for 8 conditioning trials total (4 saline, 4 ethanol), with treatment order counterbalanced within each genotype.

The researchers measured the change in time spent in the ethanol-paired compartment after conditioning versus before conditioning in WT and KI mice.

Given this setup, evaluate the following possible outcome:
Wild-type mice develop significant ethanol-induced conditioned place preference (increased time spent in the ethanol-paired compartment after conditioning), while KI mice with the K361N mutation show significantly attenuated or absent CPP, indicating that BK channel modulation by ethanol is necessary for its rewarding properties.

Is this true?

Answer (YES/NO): NO